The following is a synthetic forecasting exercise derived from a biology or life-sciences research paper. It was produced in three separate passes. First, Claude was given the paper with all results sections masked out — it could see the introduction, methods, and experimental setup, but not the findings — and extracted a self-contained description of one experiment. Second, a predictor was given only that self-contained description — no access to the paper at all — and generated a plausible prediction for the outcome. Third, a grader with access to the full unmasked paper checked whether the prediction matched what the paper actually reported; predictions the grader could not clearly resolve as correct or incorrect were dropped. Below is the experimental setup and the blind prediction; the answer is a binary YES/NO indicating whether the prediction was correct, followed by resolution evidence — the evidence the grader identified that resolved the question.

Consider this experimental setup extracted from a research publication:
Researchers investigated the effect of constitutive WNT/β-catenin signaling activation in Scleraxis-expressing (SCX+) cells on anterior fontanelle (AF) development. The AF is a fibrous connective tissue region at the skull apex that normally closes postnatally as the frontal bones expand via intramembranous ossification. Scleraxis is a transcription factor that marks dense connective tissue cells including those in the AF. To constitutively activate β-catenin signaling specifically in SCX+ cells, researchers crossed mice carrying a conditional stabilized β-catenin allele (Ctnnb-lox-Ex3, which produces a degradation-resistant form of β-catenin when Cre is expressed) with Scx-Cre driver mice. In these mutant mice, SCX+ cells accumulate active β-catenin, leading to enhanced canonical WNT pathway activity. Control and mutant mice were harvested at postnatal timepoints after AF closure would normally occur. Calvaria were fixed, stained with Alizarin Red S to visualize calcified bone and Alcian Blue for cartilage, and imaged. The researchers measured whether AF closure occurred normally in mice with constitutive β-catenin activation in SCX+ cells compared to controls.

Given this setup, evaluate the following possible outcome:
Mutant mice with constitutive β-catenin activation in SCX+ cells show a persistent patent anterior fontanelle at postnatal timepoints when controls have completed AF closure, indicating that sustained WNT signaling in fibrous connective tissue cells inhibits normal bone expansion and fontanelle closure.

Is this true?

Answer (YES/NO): YES